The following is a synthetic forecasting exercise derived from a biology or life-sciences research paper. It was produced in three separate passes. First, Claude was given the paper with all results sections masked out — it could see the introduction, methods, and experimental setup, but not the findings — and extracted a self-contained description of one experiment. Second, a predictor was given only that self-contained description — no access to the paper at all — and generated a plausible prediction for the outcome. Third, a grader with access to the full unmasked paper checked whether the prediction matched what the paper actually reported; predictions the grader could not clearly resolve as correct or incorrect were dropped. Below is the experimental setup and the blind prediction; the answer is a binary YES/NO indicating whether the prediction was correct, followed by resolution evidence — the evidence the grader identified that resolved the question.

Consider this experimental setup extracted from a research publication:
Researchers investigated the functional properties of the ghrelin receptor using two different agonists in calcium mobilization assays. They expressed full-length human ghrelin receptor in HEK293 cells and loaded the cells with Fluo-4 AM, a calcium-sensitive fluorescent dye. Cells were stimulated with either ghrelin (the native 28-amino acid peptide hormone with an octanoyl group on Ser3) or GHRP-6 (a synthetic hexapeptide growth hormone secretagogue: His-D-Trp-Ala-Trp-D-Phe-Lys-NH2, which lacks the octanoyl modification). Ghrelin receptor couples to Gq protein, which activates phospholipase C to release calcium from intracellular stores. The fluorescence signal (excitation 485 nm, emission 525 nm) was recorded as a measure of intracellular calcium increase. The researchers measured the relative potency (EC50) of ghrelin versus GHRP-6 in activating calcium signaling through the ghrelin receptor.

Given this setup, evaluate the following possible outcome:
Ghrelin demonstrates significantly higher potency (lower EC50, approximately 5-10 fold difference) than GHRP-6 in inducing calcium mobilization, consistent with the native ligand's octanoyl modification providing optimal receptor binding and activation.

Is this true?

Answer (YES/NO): NO